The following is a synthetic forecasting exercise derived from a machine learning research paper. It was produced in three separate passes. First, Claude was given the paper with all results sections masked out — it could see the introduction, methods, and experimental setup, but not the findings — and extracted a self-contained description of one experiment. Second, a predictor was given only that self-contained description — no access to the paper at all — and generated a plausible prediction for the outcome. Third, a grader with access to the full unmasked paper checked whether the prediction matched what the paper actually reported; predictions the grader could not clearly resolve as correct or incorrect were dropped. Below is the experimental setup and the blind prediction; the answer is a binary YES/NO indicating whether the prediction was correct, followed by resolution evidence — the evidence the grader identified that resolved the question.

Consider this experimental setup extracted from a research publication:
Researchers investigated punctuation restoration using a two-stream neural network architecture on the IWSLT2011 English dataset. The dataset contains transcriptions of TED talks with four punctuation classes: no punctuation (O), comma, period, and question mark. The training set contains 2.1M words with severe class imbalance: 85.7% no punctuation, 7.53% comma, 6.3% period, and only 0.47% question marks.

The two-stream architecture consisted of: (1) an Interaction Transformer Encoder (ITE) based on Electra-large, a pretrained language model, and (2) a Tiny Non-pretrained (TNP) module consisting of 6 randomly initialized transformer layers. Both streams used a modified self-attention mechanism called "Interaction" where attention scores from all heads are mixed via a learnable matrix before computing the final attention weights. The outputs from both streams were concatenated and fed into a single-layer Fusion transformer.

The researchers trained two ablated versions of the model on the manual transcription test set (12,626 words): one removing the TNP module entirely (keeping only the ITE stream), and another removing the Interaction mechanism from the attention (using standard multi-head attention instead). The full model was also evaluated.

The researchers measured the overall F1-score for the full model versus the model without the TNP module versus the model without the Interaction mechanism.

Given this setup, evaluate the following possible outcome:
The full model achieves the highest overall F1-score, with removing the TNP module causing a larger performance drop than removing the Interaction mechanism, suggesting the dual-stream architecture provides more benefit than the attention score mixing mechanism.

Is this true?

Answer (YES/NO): YES